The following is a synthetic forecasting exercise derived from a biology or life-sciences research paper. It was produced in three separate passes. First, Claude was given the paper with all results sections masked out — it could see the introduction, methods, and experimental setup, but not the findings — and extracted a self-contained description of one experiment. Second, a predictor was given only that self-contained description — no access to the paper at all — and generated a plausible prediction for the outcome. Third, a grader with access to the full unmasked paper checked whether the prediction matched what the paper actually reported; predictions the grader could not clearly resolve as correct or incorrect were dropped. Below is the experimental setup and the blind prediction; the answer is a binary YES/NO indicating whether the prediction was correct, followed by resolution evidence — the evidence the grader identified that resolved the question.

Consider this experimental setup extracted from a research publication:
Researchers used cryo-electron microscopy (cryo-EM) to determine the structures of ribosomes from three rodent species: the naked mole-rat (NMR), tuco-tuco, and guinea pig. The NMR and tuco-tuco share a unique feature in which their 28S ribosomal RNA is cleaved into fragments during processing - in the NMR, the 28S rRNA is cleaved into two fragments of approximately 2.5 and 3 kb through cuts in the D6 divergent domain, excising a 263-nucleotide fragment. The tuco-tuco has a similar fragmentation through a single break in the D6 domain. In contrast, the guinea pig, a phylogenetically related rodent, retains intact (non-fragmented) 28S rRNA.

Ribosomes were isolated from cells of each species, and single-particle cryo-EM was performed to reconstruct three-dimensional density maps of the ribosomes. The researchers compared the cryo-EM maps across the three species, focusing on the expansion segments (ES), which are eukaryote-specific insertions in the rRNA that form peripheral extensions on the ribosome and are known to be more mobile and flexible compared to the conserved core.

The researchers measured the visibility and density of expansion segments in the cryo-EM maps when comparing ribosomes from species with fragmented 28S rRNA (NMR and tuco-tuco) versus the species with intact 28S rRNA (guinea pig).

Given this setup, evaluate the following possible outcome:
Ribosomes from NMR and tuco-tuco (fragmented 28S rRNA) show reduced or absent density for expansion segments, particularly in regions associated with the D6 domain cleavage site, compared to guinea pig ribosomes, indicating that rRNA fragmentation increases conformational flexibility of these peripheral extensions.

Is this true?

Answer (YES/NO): YES